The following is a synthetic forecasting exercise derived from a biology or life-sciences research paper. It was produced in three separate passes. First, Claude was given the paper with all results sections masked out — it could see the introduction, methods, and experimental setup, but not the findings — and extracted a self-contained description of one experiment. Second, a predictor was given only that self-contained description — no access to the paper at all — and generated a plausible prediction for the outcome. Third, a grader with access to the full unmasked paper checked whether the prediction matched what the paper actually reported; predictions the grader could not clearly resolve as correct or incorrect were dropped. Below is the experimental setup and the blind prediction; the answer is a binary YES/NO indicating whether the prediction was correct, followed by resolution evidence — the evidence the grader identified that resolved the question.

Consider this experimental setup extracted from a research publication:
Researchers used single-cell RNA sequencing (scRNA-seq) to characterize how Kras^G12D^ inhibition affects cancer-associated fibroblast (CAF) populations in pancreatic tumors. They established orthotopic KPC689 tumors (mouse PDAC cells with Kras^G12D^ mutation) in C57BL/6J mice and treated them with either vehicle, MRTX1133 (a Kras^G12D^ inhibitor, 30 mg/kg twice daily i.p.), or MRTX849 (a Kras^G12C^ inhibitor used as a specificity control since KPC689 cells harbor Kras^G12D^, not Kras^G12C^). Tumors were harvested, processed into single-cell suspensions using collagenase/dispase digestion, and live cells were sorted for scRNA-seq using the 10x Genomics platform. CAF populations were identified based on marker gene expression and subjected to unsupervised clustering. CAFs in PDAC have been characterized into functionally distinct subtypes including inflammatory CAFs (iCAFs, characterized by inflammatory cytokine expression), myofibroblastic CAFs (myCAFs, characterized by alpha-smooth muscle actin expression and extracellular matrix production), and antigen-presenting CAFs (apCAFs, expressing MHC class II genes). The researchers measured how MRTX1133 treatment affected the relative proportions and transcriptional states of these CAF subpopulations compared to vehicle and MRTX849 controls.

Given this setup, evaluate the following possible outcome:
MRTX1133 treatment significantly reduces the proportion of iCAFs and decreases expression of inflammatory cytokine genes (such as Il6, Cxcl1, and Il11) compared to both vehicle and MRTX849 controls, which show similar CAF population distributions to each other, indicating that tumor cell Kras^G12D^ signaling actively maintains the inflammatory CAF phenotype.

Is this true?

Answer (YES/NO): NO